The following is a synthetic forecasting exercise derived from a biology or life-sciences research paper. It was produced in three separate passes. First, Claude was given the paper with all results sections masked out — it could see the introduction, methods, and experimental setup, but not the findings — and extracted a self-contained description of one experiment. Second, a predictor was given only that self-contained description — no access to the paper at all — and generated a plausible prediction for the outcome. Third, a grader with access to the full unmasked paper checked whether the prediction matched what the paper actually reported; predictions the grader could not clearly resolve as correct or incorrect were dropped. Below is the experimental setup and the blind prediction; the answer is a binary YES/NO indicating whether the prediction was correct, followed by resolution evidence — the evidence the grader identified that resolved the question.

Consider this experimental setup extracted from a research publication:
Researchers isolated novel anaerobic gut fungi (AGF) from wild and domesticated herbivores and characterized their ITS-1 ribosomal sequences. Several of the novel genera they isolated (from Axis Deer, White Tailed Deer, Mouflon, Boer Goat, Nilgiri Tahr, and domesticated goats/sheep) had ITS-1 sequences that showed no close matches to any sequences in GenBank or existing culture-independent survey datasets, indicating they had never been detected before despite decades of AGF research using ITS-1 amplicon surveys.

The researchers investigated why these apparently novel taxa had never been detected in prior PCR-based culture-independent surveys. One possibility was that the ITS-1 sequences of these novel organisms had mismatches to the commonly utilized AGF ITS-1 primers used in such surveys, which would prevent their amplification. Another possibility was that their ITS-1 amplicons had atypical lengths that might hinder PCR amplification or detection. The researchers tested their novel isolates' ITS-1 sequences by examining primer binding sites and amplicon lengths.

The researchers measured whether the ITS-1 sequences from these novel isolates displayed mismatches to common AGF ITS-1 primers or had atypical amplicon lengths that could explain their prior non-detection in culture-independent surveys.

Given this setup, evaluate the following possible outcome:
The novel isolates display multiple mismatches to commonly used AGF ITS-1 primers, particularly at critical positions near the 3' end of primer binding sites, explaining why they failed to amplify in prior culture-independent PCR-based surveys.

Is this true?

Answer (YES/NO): NO